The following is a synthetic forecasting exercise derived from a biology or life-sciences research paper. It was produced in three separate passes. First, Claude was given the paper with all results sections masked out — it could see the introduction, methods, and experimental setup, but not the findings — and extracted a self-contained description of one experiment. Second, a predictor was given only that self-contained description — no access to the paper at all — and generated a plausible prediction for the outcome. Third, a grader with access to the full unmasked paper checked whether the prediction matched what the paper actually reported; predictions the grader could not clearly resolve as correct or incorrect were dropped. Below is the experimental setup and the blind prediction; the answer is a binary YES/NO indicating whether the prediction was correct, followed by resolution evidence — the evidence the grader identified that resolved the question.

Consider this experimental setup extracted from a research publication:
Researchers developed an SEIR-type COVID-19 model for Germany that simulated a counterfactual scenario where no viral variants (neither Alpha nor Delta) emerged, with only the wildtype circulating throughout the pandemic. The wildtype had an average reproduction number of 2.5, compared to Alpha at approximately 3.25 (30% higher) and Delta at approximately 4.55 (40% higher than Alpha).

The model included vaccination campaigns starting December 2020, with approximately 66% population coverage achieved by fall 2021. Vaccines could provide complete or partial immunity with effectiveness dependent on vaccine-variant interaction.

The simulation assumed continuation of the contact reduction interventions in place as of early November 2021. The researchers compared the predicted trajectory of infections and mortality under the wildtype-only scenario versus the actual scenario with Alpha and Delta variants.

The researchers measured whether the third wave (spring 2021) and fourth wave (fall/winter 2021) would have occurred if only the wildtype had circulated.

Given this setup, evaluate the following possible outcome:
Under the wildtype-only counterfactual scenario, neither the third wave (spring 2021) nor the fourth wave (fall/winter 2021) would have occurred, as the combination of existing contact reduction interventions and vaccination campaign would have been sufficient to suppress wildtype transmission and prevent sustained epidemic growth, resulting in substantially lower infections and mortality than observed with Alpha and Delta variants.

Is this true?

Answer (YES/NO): NO